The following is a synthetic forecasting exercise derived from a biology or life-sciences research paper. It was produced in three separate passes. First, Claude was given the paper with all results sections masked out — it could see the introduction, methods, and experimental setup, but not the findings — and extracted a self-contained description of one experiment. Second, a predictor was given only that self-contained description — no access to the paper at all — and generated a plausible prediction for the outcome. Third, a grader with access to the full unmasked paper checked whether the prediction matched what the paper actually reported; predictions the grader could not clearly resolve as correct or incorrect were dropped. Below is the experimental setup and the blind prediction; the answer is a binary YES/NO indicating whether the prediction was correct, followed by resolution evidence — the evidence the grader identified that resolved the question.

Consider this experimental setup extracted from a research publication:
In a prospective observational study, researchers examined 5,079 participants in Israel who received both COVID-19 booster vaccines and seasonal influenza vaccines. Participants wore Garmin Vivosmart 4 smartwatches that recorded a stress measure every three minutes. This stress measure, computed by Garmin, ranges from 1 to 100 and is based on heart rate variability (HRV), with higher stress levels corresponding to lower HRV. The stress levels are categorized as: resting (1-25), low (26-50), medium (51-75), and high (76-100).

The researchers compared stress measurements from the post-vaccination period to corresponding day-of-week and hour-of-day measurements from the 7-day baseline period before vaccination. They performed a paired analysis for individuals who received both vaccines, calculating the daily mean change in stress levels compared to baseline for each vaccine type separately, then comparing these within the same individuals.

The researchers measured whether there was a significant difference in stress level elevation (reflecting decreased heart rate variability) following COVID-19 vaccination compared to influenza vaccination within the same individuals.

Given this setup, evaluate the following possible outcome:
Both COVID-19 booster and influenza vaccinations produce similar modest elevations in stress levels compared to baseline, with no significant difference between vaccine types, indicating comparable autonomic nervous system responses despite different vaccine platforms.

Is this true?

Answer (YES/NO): NO